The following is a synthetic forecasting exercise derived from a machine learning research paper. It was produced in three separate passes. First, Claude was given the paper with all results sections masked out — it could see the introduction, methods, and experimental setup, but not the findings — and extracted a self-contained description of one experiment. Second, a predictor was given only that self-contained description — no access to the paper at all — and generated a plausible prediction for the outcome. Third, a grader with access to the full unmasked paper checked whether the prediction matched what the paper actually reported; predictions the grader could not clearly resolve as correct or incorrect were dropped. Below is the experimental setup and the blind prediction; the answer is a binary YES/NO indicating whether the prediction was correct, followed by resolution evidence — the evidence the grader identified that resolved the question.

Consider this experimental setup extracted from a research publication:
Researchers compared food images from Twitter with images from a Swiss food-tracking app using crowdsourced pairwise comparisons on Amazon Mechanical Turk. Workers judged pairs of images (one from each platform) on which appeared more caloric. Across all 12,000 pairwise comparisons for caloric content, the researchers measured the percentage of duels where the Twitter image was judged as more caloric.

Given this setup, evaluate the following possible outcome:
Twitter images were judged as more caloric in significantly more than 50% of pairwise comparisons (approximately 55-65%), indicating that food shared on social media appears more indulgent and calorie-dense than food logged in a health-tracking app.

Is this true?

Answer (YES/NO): YES